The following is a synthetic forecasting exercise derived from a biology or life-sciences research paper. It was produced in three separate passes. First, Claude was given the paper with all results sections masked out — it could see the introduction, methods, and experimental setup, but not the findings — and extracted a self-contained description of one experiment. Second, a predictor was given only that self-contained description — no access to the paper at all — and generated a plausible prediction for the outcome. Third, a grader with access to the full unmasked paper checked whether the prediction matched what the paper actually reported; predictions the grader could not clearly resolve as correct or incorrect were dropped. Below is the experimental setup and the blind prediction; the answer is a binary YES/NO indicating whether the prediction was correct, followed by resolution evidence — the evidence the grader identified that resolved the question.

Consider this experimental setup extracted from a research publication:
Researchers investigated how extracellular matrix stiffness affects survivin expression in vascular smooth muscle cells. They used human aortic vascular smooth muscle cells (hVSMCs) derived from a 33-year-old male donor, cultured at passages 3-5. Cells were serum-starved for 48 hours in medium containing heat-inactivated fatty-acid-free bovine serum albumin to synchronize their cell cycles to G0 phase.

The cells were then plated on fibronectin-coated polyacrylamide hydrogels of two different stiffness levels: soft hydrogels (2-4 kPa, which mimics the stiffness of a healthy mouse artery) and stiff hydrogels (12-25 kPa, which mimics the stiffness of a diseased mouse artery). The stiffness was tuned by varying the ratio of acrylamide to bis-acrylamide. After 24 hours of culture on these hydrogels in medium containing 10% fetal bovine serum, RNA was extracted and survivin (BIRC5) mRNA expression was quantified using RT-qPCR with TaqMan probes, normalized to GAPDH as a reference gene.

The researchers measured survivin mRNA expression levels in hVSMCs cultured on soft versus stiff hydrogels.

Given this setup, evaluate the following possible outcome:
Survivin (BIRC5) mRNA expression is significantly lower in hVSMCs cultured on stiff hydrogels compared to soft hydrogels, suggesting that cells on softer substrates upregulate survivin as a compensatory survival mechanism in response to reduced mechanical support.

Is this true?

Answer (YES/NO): NO